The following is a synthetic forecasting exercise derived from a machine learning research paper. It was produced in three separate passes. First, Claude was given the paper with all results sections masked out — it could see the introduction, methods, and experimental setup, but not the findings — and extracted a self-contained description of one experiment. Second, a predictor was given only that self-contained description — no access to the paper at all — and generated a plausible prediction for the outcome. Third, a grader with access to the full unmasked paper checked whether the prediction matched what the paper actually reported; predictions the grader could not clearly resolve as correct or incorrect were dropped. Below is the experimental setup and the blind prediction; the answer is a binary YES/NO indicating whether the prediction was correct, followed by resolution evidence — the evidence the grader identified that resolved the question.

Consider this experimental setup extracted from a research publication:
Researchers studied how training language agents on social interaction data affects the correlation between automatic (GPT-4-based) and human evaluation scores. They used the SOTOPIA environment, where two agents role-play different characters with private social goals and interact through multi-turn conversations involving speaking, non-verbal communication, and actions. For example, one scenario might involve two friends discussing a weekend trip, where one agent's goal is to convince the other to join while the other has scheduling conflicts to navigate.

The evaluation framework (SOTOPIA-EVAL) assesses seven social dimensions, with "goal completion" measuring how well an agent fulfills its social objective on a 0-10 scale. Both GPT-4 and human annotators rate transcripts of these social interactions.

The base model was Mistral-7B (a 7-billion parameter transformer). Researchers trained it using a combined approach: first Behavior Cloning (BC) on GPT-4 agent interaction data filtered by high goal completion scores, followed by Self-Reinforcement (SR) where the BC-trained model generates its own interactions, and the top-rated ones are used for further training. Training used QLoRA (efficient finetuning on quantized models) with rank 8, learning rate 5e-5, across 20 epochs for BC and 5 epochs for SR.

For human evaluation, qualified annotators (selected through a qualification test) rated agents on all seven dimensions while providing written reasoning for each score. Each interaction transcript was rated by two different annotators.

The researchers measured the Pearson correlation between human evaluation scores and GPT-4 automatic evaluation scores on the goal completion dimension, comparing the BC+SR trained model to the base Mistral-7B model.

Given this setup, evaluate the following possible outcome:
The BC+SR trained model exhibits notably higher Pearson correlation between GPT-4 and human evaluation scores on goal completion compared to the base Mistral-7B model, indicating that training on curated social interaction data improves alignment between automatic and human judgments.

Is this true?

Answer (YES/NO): NO